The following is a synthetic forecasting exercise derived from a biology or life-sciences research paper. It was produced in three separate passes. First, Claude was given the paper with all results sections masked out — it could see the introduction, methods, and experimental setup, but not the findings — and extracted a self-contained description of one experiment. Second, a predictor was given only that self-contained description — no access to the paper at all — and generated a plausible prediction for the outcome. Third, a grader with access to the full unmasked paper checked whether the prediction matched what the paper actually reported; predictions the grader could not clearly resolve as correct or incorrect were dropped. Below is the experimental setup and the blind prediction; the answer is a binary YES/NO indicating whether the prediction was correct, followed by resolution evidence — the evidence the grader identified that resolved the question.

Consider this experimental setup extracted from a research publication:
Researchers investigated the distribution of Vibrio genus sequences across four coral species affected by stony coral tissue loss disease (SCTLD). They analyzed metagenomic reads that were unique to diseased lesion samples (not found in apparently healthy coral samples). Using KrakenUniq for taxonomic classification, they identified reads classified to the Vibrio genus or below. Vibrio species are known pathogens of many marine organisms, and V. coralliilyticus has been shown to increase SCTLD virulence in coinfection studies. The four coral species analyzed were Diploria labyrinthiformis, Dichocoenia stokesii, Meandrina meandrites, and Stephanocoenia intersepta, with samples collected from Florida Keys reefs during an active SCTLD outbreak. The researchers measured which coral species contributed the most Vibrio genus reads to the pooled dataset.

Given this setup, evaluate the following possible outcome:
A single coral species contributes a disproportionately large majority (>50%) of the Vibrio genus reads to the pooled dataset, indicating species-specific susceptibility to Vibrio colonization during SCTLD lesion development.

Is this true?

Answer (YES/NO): YES